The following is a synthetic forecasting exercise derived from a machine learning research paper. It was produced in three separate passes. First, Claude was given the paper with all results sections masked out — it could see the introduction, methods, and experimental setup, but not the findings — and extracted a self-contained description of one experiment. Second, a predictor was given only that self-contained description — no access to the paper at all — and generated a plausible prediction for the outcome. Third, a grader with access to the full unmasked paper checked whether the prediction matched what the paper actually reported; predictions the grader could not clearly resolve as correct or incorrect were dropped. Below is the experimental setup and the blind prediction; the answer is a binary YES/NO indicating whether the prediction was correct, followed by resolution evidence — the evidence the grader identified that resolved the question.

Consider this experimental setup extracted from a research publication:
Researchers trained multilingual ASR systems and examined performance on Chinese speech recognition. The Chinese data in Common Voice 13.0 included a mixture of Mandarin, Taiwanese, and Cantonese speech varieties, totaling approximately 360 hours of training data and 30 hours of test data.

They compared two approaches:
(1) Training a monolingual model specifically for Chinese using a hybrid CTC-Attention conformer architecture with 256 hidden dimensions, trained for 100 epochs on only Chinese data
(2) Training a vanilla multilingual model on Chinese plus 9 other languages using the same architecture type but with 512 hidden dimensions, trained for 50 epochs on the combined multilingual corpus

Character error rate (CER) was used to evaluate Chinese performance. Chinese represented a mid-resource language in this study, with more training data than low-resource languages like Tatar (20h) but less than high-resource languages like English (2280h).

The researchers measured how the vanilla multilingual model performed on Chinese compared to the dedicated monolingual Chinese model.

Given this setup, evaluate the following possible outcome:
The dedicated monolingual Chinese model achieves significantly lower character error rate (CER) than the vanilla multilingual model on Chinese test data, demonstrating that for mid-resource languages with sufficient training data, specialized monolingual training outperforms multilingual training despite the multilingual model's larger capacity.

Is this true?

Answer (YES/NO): YES